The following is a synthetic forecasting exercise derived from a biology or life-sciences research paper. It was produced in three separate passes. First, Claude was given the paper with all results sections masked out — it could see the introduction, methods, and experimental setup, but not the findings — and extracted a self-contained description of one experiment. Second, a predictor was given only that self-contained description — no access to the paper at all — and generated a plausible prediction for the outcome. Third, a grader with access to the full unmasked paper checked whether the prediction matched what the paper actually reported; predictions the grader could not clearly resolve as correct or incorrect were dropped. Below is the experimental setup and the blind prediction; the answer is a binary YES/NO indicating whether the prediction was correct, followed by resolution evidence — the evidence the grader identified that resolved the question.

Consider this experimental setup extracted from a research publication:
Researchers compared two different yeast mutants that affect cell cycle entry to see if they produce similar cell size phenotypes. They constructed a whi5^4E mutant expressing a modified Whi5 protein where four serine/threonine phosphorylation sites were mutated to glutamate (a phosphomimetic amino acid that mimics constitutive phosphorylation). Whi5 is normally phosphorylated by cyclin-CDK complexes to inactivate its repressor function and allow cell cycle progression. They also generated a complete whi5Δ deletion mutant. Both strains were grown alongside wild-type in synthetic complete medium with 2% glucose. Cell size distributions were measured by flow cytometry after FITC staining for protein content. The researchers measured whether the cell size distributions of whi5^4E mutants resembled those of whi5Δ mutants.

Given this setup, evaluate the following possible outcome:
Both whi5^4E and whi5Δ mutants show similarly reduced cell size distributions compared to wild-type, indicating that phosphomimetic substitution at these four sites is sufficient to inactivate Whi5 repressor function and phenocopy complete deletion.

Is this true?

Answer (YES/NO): YES